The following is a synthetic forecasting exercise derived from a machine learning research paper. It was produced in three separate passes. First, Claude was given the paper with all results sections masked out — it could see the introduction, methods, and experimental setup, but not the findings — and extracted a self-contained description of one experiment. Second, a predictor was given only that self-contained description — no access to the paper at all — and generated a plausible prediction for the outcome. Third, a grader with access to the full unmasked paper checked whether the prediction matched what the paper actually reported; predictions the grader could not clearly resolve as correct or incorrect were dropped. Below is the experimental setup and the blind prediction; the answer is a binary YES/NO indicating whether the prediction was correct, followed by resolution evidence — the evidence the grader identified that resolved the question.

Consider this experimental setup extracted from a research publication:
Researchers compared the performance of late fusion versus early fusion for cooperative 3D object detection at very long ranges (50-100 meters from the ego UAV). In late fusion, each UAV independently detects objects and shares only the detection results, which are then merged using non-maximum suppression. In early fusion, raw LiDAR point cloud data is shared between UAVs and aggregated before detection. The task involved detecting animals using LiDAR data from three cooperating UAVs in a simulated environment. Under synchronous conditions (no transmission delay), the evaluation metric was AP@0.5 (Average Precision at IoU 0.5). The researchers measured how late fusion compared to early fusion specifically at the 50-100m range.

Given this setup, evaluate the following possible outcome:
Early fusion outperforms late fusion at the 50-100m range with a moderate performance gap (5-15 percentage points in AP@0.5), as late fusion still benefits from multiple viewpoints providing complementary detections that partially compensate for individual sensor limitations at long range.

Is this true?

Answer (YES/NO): NO